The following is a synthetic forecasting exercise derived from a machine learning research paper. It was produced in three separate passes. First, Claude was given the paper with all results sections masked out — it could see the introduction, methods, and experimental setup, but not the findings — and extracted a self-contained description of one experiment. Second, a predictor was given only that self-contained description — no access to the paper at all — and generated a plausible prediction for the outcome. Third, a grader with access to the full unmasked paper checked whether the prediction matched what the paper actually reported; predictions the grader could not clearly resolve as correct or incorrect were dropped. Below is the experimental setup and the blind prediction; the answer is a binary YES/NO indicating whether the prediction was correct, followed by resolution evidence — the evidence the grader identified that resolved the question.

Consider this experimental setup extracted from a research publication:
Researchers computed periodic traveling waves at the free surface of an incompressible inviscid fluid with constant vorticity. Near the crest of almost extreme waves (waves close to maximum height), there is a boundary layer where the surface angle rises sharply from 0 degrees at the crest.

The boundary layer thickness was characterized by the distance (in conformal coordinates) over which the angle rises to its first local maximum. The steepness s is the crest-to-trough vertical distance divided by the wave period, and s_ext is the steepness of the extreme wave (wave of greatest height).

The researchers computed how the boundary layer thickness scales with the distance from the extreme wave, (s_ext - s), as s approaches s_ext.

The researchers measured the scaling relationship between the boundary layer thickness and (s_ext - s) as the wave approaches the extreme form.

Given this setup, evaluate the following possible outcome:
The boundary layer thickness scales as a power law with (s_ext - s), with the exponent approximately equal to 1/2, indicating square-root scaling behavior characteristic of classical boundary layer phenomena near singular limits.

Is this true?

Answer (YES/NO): NO